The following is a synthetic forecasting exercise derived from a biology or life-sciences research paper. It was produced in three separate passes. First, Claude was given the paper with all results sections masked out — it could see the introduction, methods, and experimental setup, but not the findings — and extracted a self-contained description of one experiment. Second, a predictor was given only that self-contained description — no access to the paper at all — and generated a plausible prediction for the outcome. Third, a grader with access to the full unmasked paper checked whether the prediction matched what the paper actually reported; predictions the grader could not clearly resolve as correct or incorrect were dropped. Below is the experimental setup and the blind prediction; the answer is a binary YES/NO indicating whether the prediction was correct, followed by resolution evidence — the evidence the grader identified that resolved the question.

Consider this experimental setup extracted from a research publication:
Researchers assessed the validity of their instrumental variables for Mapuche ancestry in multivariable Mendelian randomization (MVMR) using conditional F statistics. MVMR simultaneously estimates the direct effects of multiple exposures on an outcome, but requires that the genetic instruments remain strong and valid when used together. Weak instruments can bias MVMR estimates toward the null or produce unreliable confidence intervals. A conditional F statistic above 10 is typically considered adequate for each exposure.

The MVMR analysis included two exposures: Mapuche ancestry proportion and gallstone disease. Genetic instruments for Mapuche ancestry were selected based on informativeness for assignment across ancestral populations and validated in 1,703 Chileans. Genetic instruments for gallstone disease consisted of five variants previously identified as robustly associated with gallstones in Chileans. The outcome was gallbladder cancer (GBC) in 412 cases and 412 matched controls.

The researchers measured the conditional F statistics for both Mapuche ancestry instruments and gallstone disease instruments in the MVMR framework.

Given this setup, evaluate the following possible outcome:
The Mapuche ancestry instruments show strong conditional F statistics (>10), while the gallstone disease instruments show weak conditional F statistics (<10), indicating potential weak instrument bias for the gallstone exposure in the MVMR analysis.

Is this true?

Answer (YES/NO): NO